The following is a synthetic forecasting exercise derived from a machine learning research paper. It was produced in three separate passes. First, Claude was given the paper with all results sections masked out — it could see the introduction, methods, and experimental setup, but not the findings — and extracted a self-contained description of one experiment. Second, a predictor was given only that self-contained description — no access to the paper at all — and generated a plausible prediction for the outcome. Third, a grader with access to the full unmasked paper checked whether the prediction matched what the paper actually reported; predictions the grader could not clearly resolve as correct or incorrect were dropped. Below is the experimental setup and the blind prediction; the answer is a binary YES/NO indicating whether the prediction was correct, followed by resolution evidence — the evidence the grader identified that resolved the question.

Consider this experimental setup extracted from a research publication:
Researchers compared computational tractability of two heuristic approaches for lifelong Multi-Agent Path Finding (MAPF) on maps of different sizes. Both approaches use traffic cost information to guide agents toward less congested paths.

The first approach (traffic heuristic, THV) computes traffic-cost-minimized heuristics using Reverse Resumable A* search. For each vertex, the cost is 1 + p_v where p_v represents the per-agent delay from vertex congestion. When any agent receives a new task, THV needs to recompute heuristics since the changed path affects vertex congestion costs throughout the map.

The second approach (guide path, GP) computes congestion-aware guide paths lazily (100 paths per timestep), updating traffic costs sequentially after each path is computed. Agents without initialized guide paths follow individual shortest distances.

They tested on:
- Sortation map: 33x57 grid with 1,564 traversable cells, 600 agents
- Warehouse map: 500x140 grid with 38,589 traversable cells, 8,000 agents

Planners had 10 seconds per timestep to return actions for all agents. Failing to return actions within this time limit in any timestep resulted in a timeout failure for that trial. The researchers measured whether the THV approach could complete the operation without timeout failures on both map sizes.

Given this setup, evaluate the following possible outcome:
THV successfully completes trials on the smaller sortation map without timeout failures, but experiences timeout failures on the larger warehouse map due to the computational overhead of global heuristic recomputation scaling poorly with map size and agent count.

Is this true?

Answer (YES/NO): YES